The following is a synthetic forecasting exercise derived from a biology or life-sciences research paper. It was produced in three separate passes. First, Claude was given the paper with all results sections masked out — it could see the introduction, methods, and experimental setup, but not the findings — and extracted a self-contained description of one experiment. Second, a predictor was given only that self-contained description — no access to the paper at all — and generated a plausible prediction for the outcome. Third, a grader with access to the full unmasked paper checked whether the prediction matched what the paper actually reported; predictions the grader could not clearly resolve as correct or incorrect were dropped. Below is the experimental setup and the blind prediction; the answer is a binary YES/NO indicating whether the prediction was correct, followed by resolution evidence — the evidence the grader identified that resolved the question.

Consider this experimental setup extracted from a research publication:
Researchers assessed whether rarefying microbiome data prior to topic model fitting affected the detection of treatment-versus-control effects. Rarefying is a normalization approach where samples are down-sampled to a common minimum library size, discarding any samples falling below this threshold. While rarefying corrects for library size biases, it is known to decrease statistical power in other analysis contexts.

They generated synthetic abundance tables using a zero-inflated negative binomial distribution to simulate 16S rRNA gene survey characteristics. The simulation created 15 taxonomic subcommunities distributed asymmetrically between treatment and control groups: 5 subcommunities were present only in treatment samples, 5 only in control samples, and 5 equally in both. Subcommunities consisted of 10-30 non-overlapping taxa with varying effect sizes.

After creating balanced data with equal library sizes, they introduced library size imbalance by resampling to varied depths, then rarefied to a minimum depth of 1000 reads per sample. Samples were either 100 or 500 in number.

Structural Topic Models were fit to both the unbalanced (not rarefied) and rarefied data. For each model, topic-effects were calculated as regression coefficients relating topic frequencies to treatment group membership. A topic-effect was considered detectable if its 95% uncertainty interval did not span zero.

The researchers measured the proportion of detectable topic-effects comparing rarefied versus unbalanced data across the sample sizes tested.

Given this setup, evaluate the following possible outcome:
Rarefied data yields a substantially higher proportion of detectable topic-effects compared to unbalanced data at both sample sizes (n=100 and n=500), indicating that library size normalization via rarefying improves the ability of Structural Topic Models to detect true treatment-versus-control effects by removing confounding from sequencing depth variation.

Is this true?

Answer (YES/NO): NO